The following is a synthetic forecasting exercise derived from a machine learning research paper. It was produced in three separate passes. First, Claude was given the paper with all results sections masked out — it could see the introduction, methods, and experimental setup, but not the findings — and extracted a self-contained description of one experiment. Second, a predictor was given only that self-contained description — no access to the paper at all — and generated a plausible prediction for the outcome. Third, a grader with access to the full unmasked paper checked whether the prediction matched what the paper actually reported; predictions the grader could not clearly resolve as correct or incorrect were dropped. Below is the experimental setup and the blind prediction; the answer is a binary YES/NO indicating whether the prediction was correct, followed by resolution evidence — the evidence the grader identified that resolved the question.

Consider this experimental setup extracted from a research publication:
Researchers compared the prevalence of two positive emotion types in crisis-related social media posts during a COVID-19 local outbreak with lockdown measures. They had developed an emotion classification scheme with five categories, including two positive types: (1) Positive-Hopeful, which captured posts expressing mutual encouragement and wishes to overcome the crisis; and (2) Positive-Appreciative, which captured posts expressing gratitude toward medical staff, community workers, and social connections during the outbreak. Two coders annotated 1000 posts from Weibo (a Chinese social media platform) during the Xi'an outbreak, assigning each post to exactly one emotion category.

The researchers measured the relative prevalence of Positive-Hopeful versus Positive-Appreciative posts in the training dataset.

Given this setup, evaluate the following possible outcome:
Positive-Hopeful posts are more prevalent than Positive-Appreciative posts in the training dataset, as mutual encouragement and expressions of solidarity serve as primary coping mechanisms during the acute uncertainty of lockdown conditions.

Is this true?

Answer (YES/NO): YES